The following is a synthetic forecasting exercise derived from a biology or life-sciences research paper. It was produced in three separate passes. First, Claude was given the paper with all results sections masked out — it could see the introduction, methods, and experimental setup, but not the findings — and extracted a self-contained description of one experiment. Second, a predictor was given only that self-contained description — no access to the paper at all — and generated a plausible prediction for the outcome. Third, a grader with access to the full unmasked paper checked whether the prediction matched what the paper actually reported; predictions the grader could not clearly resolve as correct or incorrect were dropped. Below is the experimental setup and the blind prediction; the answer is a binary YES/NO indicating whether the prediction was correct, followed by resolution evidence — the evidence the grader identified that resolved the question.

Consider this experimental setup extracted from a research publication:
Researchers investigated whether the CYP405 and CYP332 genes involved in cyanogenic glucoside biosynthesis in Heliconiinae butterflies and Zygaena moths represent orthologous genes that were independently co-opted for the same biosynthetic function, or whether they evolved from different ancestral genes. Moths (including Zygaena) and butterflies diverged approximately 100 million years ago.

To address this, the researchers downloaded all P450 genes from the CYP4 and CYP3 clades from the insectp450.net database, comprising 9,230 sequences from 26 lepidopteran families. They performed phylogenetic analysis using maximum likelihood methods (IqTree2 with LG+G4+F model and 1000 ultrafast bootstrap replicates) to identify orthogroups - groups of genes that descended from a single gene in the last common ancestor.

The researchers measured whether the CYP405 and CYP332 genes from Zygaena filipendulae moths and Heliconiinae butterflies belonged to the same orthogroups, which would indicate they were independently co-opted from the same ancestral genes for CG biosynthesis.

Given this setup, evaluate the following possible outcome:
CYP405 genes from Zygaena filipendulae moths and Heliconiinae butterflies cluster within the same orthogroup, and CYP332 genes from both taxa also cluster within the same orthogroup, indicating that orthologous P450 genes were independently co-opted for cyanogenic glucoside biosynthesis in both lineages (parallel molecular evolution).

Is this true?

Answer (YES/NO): YES